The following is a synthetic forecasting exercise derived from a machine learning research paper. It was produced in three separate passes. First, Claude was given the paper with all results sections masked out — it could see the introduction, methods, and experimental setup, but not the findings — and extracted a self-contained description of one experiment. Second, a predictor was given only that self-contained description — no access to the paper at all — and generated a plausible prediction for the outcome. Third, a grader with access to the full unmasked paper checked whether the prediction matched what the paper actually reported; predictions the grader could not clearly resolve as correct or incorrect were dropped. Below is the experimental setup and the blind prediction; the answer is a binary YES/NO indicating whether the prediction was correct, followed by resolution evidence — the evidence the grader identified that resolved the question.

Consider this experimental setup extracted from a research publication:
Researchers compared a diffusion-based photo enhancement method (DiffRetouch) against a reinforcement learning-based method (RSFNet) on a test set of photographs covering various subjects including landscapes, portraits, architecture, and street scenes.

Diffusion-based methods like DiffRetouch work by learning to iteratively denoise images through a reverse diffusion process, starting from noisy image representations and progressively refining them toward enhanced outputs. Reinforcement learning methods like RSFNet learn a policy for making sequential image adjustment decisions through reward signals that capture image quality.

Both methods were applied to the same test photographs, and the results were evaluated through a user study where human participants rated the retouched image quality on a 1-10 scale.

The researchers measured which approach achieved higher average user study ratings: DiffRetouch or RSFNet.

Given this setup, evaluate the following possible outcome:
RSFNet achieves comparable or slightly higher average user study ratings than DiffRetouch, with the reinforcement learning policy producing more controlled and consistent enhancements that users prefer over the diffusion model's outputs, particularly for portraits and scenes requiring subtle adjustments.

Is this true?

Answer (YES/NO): NO